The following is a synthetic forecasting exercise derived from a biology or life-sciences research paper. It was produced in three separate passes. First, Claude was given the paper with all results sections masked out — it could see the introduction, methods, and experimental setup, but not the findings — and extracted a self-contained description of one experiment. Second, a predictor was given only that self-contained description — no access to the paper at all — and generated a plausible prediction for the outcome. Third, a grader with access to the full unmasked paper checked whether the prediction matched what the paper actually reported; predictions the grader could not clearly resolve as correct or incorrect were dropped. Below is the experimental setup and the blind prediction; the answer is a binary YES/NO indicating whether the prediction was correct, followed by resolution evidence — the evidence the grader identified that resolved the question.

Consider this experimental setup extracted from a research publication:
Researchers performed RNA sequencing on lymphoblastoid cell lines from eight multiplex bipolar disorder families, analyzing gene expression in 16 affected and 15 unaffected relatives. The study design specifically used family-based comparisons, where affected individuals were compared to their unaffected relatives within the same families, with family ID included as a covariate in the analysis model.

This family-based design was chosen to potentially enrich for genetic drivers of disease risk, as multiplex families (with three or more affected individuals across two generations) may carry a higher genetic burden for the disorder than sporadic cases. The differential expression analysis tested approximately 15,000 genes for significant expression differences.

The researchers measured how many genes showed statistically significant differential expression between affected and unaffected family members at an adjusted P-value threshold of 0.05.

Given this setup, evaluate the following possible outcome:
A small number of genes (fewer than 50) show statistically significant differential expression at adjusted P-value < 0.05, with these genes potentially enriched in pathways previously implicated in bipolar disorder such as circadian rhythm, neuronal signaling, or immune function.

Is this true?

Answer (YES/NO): NO